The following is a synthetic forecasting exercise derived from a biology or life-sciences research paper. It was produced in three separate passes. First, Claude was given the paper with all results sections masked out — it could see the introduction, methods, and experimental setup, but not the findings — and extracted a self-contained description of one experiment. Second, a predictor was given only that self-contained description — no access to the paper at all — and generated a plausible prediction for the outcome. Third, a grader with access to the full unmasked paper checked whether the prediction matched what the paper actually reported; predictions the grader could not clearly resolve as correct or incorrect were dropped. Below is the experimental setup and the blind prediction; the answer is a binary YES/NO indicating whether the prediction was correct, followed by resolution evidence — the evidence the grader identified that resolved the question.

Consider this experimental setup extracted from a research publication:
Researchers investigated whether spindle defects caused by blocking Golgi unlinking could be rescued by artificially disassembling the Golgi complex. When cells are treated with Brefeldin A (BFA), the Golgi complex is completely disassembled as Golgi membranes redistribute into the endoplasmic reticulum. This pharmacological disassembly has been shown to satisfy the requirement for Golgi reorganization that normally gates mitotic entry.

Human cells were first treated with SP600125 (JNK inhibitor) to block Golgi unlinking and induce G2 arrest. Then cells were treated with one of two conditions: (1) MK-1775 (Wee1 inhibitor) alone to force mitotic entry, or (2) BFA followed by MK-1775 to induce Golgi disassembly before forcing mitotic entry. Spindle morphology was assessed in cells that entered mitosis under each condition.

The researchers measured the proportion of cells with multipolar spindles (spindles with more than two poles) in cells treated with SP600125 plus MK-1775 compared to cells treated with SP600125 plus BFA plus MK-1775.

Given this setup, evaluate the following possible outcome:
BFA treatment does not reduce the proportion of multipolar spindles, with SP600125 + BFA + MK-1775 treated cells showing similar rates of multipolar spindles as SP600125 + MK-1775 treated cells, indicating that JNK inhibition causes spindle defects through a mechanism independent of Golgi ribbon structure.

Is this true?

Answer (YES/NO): NO